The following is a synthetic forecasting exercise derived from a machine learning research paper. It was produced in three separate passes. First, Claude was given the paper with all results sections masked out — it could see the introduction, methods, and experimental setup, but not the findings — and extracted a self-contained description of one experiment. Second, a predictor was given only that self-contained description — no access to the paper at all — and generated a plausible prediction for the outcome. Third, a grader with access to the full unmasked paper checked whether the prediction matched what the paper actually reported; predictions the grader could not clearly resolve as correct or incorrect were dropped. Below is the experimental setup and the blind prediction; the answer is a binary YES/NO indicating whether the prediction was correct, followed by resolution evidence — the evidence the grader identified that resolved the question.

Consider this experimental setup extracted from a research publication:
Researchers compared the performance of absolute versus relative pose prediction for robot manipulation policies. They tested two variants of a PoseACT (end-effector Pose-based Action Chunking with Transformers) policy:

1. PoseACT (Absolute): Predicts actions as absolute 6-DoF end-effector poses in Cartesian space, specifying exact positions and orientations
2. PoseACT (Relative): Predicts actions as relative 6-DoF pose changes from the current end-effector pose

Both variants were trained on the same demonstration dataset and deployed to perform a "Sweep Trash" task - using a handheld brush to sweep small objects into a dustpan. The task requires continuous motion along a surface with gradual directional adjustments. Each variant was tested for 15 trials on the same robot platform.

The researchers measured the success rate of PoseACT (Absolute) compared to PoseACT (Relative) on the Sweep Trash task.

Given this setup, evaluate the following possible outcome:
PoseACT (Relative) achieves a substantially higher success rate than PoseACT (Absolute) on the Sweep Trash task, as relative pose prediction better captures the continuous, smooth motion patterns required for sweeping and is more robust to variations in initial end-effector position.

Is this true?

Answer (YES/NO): NO